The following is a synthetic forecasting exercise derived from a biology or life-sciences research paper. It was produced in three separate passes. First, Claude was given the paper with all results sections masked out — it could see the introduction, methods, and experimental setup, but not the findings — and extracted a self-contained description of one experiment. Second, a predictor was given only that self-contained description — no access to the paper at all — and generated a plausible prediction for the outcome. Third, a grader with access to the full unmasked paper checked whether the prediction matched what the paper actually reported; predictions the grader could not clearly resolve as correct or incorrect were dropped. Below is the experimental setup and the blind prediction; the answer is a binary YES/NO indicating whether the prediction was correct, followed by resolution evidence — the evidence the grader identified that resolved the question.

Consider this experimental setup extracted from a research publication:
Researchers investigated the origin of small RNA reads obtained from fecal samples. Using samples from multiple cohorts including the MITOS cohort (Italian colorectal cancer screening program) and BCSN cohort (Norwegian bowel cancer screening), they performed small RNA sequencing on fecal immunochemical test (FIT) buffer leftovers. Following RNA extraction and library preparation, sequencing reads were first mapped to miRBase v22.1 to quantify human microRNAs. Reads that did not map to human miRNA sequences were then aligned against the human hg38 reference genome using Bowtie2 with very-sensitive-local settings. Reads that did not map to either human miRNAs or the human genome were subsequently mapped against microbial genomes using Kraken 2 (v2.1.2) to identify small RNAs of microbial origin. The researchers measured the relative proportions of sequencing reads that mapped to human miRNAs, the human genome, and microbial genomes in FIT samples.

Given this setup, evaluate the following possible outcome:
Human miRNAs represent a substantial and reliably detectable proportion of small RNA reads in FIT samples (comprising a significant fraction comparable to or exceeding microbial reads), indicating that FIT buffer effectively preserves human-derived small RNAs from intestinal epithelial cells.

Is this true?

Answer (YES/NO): NO